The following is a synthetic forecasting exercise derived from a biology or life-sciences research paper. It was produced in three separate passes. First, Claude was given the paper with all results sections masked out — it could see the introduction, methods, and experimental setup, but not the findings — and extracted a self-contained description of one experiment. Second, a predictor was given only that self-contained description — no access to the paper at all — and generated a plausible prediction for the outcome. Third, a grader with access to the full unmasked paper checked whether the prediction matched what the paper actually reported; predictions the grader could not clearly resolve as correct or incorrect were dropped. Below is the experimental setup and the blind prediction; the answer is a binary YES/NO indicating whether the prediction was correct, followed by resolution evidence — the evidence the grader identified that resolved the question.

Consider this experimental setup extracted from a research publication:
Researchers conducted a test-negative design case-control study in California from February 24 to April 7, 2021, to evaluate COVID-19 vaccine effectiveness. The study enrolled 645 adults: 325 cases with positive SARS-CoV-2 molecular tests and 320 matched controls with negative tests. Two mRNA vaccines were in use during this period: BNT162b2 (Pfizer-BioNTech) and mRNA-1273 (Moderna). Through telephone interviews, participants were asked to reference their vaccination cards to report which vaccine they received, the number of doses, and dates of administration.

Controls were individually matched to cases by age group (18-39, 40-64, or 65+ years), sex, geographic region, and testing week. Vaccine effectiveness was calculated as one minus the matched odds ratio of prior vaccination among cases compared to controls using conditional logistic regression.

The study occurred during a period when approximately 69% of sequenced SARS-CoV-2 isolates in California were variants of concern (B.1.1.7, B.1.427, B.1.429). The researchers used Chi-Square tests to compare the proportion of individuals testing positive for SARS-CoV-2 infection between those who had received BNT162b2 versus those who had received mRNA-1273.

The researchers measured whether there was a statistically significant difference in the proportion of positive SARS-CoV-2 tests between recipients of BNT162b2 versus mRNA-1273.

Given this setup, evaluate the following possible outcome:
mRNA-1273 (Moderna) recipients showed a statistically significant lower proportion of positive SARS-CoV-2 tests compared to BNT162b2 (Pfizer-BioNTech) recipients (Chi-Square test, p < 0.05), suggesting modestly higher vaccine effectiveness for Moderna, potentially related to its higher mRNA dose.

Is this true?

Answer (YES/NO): NO